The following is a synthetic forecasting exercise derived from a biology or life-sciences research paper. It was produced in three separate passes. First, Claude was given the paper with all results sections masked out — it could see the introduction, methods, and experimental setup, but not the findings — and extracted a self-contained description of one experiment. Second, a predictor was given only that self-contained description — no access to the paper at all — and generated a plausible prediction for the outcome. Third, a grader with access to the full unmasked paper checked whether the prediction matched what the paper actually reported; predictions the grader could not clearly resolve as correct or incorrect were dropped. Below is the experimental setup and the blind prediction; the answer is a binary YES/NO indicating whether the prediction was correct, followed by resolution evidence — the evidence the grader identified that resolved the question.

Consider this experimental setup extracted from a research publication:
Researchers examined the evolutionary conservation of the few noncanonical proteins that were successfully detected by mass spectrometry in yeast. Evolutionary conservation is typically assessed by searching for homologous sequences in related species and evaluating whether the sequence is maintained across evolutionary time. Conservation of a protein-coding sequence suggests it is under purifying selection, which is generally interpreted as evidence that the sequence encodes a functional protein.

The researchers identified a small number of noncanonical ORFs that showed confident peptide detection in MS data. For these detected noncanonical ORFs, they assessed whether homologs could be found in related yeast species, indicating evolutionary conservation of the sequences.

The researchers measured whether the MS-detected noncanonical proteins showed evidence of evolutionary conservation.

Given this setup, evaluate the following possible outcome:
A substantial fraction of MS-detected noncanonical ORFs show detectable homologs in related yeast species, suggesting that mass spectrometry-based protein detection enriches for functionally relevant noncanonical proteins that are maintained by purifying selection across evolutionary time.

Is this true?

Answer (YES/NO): YES